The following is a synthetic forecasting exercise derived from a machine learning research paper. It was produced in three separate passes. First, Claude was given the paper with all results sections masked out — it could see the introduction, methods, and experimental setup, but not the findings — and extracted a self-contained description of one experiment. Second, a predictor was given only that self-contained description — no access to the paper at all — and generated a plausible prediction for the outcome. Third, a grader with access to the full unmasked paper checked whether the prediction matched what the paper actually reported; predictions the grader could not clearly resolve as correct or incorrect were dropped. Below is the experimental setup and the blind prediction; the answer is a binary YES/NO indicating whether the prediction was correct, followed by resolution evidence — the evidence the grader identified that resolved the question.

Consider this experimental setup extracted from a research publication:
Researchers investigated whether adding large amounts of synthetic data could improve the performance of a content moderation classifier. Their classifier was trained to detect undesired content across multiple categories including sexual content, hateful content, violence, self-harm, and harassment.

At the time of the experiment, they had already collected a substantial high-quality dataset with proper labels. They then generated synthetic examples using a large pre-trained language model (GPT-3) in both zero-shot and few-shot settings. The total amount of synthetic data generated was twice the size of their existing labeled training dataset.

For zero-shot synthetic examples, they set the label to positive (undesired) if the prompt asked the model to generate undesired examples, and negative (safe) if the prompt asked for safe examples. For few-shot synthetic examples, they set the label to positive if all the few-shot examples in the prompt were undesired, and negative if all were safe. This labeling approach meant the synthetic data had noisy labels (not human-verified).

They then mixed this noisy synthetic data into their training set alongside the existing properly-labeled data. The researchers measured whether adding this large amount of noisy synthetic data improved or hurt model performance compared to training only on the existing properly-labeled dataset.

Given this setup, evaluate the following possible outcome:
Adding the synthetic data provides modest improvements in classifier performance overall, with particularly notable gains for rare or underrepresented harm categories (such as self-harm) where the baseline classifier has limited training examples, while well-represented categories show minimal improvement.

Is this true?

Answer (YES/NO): NO